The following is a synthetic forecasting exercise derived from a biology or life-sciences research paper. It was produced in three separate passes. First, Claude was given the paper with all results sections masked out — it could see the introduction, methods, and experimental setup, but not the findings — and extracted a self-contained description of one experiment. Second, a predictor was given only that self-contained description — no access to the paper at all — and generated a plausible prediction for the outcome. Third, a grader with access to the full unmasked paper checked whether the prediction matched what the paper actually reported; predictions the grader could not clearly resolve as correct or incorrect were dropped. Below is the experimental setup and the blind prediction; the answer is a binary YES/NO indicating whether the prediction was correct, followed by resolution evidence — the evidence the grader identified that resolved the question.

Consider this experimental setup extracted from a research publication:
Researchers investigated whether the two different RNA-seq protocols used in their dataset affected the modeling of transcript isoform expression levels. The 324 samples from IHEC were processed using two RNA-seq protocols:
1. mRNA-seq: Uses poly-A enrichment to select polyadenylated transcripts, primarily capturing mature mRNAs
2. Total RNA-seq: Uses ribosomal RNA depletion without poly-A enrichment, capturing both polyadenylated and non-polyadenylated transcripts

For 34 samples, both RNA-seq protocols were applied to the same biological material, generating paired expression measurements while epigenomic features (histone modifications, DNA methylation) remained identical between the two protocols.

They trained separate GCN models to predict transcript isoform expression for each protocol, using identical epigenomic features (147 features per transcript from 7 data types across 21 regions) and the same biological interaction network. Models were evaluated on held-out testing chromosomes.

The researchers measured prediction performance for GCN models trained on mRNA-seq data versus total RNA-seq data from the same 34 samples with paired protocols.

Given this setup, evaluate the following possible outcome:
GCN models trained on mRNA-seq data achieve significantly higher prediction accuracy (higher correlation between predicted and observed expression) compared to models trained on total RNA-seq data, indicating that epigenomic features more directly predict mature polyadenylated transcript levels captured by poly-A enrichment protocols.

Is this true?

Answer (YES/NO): NO